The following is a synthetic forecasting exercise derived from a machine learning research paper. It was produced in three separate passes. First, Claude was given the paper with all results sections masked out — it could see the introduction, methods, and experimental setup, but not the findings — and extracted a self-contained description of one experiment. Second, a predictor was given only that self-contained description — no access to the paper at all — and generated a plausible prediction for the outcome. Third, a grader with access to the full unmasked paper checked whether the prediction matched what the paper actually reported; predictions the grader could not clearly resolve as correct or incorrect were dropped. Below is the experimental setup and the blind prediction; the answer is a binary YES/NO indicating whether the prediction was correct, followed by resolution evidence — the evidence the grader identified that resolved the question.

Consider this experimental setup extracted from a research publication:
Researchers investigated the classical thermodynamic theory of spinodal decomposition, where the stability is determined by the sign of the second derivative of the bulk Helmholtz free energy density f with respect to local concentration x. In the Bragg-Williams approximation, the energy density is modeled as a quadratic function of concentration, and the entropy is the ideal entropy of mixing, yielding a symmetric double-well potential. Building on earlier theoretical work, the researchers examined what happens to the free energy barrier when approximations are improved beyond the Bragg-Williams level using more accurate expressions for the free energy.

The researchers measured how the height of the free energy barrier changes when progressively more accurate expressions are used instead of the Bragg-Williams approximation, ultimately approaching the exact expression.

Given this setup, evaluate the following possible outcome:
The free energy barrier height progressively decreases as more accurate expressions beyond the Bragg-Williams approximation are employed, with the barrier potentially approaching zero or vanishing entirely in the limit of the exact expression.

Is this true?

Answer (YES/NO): YES